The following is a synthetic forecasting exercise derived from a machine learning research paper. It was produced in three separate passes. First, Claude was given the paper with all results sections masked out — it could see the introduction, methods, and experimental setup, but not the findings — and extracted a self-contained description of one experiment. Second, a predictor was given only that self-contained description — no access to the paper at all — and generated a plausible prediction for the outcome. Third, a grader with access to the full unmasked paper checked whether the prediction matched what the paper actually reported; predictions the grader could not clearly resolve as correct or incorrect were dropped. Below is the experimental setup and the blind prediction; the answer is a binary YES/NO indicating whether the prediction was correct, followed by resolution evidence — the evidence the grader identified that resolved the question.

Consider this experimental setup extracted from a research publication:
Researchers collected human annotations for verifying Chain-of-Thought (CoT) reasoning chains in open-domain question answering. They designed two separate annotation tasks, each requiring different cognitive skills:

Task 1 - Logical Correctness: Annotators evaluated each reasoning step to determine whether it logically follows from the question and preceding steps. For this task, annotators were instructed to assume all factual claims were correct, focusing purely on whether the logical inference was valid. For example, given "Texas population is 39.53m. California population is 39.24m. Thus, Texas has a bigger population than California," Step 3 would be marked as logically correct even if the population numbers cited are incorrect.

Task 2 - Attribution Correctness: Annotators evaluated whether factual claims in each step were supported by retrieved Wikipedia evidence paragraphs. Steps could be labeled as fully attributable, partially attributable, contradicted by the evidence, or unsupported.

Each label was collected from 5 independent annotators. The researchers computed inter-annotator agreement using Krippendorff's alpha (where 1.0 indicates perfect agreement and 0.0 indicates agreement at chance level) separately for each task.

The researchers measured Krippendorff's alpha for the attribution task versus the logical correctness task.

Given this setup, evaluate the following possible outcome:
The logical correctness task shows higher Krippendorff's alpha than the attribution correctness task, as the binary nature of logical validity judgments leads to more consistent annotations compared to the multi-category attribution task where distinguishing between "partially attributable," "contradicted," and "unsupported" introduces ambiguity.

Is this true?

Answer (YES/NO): NO